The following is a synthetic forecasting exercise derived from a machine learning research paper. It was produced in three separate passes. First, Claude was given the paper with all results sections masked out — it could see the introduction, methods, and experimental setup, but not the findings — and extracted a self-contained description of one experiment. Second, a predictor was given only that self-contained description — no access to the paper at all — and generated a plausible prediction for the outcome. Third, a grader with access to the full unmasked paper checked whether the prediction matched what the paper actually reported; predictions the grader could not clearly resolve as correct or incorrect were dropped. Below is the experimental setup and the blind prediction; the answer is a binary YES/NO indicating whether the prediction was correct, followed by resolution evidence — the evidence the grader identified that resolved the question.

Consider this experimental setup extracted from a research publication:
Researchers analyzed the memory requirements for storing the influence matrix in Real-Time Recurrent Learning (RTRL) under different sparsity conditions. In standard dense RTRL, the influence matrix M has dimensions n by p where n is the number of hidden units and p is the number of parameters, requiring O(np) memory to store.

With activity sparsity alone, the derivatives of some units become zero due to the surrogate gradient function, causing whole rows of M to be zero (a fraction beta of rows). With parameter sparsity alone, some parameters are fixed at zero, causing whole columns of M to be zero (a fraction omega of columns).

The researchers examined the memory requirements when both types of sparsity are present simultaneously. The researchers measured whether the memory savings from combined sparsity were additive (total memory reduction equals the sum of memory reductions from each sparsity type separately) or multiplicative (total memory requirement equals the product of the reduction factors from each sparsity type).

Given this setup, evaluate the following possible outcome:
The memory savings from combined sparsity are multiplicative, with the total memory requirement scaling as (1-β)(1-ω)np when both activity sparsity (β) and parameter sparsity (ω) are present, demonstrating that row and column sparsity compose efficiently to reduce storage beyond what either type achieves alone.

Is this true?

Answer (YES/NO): YES